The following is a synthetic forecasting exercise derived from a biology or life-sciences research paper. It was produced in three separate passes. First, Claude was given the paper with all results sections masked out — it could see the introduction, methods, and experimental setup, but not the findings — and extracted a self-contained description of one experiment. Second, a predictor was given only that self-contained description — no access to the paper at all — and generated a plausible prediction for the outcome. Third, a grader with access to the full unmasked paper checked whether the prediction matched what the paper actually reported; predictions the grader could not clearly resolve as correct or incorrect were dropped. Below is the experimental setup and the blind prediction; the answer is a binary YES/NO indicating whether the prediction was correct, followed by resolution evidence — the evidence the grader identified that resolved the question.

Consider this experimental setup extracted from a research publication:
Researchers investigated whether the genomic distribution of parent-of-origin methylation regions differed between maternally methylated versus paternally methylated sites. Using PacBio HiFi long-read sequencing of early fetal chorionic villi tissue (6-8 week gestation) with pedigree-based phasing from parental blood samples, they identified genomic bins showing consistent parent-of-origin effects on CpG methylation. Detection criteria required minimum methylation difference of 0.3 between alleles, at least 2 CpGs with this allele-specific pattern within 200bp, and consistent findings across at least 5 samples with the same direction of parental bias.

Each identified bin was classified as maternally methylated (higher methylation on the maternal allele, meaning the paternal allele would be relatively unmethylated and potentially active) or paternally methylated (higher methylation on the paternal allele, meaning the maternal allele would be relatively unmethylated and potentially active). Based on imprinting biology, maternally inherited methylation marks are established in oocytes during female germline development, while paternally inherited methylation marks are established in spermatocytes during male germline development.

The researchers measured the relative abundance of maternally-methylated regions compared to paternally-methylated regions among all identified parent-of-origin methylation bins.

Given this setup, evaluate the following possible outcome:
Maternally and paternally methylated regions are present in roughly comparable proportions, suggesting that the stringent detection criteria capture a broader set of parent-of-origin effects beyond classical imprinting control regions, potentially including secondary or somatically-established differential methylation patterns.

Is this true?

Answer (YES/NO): NO